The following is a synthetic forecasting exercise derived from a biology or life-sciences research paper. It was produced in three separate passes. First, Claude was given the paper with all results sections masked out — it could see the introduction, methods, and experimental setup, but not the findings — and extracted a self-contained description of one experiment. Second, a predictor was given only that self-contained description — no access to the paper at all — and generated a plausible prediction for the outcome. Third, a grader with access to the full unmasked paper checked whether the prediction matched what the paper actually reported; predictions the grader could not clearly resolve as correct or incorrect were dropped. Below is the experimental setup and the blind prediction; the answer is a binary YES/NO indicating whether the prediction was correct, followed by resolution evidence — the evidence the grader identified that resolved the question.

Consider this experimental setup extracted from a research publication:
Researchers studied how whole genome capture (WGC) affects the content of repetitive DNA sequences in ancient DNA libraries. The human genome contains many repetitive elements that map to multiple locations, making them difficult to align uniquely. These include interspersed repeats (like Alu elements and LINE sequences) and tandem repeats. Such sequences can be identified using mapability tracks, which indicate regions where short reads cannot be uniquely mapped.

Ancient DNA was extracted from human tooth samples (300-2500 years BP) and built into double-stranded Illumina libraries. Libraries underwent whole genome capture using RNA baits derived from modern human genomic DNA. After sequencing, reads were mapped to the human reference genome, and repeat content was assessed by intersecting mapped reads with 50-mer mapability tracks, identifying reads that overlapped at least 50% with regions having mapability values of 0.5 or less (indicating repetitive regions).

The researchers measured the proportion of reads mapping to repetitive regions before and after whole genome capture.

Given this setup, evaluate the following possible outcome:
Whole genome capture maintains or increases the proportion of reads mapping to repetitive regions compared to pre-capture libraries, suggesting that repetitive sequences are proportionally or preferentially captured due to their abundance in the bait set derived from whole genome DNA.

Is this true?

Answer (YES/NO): NO